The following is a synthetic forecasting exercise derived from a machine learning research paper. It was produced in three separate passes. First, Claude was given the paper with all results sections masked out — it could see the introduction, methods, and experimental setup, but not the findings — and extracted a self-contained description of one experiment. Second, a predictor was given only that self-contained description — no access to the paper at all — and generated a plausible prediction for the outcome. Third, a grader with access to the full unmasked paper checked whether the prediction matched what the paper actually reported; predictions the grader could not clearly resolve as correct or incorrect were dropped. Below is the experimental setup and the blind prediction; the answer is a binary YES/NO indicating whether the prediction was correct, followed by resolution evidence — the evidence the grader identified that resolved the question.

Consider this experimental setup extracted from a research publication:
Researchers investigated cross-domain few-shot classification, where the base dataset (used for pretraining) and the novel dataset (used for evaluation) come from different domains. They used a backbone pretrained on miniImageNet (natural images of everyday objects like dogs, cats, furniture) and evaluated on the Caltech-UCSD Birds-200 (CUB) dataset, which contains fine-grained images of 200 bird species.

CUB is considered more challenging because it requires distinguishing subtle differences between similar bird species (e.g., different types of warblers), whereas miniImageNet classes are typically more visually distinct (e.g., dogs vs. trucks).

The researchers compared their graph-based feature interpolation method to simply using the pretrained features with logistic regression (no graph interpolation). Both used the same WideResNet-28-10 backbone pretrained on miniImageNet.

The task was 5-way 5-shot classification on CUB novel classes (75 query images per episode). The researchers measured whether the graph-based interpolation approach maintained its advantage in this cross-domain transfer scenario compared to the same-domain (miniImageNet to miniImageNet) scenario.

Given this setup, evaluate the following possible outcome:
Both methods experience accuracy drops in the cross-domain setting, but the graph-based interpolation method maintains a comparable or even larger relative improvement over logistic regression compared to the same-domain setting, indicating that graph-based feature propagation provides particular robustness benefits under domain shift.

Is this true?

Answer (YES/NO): YES